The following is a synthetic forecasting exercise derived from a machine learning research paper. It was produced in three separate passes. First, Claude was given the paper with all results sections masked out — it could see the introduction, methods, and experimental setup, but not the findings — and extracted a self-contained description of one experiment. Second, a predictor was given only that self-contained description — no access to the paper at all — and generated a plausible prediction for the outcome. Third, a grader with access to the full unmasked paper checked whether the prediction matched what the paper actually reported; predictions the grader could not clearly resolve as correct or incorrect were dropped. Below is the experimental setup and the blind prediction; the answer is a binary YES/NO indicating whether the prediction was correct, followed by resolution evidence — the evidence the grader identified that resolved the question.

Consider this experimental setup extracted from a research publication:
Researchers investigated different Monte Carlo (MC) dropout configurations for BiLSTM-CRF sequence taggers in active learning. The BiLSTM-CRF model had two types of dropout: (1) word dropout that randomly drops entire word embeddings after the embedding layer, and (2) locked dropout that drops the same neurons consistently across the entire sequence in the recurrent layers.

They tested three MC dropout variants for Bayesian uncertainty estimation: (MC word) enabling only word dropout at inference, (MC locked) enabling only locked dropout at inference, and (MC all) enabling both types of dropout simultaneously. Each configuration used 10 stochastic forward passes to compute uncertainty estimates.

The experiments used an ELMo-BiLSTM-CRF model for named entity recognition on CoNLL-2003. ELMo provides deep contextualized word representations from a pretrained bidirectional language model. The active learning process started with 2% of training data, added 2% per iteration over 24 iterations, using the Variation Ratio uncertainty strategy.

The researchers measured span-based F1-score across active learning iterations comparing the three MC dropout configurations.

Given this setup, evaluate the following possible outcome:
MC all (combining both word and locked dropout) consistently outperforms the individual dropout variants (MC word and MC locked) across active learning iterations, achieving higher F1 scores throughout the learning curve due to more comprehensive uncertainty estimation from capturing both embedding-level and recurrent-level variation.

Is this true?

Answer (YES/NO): NO